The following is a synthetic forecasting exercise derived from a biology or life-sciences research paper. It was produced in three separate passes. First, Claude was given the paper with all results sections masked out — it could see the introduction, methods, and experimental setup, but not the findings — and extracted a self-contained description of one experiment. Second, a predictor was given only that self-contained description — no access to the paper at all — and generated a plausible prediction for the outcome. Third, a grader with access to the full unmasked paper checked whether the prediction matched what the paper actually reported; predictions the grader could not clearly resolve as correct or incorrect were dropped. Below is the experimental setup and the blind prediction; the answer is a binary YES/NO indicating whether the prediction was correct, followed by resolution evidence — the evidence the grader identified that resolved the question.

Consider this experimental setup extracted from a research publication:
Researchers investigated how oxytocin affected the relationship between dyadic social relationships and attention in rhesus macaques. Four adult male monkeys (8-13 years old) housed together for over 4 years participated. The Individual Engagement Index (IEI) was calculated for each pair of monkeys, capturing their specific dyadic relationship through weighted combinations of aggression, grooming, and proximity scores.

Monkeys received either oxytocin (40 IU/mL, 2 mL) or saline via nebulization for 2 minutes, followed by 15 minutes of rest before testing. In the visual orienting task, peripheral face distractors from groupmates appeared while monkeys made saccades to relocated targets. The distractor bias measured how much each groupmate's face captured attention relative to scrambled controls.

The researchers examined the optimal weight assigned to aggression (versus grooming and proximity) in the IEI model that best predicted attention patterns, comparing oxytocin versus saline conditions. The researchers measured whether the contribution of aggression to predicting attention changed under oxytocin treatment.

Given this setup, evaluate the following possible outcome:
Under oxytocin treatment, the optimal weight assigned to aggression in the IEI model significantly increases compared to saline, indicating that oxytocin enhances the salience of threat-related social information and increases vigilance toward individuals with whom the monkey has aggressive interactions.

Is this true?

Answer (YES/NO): YES